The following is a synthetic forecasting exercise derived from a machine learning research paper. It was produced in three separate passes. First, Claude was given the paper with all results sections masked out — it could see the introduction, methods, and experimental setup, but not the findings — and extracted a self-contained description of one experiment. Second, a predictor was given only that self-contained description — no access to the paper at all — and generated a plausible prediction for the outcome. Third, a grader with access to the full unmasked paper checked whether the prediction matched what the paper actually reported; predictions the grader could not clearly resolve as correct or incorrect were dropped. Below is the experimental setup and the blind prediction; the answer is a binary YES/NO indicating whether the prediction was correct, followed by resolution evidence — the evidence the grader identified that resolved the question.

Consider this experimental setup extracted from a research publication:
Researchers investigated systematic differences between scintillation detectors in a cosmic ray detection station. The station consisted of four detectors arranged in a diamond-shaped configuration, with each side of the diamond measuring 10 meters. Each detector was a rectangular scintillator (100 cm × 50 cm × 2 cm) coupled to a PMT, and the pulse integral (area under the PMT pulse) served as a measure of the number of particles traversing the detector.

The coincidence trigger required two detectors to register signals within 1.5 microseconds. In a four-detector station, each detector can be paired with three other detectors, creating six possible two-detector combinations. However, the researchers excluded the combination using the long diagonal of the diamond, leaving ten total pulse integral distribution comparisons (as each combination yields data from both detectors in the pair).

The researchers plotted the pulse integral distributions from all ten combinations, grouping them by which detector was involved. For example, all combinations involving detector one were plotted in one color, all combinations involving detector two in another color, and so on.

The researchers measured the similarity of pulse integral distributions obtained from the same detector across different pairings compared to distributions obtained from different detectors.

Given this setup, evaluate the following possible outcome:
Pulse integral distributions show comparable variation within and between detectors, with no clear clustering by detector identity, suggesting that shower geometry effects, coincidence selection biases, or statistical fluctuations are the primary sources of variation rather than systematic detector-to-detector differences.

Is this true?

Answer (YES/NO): NO